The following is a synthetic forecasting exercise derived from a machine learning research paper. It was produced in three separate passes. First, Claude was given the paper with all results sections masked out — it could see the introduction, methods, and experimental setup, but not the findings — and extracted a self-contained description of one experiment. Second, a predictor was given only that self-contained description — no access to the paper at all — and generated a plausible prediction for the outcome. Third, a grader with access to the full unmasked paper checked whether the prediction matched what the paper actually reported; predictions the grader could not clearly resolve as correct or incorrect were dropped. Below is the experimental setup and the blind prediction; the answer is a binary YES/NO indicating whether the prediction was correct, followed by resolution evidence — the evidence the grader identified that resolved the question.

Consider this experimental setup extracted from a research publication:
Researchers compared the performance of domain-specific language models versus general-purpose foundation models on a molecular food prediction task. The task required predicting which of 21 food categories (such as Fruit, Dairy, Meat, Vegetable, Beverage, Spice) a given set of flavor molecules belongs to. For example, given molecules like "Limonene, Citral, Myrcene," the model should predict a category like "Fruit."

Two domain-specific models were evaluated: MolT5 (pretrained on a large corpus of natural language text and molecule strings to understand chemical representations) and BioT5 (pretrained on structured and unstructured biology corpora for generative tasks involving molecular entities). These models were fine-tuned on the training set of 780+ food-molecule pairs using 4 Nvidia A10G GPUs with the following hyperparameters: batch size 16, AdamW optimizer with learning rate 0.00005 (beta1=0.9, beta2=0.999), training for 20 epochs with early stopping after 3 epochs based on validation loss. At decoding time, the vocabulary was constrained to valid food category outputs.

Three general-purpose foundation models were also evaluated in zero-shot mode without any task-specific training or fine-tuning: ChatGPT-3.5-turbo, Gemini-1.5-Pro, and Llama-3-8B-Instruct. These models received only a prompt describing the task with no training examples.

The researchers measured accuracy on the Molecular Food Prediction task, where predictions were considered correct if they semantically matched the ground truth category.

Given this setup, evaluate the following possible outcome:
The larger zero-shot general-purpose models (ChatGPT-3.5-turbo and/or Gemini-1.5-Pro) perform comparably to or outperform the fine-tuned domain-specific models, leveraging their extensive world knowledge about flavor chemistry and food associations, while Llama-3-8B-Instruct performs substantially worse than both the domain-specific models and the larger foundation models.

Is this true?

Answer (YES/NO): NO